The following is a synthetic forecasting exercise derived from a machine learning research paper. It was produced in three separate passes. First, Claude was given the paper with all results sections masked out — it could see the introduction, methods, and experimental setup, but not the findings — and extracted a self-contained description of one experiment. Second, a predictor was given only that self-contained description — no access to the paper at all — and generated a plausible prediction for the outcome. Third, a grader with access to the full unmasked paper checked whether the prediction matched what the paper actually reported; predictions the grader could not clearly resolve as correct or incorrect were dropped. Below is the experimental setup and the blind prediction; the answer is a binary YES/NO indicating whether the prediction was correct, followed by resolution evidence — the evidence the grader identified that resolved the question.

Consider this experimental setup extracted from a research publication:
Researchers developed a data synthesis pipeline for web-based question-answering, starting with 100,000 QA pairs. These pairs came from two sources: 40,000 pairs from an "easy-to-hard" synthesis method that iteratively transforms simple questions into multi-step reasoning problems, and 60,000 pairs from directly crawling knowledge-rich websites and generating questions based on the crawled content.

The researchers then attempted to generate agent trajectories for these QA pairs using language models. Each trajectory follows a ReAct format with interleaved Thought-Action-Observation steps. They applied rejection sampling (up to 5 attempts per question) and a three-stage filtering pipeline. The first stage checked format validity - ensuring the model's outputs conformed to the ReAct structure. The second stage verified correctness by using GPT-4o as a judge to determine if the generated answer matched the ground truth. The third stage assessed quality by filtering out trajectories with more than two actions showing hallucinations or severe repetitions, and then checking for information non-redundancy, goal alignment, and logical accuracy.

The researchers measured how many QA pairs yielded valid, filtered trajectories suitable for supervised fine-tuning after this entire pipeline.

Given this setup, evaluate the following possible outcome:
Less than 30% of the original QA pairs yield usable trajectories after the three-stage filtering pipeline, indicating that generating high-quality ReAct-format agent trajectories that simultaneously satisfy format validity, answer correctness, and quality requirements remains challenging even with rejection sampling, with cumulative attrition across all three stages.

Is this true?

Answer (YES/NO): YES